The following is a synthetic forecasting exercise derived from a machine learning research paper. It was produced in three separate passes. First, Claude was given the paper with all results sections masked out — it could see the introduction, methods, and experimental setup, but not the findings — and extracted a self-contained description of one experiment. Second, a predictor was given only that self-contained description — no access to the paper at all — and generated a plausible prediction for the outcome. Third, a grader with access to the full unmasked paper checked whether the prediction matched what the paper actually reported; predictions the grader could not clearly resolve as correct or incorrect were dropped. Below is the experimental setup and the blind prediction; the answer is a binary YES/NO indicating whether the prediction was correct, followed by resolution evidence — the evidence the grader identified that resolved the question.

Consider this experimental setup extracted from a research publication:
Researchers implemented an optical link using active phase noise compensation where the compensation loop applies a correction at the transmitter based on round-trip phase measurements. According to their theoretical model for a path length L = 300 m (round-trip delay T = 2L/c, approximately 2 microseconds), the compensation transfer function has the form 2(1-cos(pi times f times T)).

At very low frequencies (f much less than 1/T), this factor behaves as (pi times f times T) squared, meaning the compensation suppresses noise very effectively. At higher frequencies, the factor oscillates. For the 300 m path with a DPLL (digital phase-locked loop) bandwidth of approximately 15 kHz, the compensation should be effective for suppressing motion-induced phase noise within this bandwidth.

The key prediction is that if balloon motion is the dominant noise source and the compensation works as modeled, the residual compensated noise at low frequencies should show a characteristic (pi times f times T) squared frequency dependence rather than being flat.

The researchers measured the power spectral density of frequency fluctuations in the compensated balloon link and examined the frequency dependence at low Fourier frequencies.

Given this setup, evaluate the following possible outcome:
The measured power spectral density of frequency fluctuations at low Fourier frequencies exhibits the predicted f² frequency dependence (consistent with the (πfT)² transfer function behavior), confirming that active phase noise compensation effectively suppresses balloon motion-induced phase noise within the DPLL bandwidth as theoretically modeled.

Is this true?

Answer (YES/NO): YES